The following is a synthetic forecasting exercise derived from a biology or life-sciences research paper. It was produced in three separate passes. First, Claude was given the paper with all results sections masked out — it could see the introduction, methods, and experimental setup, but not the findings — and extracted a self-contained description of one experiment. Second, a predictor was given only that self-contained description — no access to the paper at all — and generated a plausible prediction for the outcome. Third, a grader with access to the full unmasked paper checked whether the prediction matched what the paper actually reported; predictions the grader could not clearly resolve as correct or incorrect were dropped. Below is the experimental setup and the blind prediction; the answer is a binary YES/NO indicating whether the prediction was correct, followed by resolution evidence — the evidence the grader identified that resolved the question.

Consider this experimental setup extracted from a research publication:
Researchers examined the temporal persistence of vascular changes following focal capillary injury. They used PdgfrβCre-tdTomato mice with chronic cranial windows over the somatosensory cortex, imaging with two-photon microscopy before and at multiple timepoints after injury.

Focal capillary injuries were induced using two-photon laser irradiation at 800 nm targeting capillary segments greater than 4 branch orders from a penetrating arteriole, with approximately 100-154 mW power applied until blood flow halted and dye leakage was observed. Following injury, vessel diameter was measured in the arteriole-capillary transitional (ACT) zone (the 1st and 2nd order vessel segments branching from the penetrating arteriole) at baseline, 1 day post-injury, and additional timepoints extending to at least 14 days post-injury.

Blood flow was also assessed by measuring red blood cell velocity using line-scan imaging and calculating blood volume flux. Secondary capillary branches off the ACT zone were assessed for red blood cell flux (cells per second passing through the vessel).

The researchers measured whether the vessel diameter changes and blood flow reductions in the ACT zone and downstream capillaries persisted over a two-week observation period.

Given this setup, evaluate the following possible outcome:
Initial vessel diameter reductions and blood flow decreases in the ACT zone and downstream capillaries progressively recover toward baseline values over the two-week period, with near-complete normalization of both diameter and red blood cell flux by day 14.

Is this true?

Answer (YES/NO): NO